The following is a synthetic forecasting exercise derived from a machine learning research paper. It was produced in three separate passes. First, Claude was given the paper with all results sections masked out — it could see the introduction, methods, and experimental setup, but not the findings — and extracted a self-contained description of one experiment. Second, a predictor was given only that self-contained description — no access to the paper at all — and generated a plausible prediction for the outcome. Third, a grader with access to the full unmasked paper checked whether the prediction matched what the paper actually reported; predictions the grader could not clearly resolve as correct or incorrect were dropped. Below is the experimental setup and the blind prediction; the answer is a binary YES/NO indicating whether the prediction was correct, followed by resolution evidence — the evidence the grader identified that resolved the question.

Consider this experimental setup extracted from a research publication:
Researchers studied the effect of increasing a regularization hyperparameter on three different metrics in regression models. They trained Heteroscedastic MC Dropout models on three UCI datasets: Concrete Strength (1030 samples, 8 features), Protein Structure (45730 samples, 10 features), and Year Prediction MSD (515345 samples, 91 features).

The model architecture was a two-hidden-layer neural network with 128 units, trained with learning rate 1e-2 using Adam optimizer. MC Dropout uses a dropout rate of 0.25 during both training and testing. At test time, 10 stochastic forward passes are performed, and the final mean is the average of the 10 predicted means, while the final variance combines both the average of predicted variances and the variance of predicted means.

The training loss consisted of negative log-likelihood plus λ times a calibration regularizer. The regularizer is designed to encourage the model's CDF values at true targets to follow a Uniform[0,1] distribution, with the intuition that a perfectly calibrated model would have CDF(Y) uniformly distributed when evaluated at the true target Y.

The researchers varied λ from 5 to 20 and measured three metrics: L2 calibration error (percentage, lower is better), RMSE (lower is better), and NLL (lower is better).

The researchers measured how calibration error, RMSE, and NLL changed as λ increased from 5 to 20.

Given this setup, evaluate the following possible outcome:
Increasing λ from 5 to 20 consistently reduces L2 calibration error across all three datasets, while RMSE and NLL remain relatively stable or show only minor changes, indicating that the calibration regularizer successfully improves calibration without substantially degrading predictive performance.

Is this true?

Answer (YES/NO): YES